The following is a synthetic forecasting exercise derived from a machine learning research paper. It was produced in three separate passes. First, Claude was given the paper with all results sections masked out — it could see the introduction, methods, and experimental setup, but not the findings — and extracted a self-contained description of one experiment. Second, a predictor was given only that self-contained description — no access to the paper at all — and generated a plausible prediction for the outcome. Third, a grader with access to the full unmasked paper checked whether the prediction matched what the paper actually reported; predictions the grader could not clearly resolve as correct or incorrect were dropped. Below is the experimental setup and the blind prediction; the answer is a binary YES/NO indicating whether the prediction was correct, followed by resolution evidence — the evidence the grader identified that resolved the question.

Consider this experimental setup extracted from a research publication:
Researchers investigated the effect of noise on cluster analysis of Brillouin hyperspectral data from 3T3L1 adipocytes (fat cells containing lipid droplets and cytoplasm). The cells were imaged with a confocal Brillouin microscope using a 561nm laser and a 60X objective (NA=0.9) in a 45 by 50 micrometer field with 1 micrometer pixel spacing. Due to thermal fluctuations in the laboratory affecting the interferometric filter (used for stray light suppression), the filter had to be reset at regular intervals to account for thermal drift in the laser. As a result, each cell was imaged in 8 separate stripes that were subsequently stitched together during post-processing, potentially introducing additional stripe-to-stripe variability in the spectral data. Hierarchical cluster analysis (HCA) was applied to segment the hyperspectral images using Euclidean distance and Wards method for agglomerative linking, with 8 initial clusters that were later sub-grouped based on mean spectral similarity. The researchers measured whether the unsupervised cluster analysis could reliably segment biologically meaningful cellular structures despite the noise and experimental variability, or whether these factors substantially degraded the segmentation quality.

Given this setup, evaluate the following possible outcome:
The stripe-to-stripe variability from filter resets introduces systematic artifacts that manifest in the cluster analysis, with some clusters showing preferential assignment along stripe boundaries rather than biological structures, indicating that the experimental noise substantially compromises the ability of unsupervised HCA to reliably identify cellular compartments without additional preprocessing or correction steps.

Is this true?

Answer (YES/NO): YES